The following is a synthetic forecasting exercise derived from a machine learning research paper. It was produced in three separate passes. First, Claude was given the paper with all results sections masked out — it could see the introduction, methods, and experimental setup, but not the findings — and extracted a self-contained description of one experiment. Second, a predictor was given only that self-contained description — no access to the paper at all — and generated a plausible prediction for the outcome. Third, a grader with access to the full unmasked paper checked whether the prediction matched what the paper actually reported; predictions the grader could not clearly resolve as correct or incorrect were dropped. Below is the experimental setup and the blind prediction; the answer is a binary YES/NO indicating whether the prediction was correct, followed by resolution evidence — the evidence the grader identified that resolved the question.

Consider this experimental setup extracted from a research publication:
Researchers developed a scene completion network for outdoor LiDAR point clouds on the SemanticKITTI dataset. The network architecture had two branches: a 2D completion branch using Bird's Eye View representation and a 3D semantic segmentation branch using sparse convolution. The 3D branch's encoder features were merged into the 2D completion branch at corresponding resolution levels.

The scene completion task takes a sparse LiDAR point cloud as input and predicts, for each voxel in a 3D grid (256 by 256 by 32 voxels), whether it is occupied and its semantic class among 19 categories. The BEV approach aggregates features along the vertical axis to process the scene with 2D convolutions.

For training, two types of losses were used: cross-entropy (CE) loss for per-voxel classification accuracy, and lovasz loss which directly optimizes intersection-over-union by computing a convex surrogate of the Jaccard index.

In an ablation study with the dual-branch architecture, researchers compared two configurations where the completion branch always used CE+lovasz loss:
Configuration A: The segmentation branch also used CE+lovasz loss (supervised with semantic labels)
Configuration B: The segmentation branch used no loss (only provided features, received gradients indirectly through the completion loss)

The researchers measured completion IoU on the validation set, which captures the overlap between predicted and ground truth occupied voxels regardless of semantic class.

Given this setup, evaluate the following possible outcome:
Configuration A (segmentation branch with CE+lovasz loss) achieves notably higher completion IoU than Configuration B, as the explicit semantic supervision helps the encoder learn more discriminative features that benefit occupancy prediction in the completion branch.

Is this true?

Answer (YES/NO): NO